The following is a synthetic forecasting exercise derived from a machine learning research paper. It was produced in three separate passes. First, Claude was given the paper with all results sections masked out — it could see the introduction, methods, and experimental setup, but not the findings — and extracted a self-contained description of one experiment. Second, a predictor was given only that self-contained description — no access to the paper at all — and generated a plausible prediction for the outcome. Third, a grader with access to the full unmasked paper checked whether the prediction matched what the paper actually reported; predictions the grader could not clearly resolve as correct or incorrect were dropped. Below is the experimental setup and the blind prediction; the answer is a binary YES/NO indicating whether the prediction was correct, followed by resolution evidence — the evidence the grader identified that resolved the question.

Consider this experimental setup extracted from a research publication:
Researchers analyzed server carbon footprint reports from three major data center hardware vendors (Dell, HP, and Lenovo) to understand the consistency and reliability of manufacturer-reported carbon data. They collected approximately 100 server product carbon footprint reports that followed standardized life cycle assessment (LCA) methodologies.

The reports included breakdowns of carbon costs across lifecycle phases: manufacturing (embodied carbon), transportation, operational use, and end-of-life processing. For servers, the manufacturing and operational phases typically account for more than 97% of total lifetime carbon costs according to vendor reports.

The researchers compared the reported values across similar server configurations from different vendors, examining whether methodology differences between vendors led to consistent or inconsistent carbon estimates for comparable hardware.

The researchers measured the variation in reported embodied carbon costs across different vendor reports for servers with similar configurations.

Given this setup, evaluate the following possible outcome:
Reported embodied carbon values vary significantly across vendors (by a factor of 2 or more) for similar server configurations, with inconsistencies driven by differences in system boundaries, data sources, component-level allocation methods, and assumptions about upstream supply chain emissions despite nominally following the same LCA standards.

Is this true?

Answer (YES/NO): YES